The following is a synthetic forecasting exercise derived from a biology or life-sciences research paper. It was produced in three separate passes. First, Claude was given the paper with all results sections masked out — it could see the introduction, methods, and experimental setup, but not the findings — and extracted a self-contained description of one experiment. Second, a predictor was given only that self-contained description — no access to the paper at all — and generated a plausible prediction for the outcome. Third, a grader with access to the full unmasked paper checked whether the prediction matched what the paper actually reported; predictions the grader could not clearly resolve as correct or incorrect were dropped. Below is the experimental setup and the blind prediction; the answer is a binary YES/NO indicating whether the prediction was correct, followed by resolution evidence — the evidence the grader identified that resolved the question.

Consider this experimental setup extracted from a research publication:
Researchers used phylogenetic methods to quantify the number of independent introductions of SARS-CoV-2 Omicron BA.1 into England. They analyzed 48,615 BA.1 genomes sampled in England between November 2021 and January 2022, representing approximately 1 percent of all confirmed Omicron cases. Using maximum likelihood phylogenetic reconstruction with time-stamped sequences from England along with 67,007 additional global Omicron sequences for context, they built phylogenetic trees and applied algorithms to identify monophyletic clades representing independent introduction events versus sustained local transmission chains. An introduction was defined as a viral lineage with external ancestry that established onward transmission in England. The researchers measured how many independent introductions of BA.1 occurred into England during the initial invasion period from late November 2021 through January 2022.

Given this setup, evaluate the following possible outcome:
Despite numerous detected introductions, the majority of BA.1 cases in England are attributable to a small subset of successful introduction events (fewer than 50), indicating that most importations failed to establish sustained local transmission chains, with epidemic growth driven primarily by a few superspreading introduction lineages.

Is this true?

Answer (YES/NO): YES